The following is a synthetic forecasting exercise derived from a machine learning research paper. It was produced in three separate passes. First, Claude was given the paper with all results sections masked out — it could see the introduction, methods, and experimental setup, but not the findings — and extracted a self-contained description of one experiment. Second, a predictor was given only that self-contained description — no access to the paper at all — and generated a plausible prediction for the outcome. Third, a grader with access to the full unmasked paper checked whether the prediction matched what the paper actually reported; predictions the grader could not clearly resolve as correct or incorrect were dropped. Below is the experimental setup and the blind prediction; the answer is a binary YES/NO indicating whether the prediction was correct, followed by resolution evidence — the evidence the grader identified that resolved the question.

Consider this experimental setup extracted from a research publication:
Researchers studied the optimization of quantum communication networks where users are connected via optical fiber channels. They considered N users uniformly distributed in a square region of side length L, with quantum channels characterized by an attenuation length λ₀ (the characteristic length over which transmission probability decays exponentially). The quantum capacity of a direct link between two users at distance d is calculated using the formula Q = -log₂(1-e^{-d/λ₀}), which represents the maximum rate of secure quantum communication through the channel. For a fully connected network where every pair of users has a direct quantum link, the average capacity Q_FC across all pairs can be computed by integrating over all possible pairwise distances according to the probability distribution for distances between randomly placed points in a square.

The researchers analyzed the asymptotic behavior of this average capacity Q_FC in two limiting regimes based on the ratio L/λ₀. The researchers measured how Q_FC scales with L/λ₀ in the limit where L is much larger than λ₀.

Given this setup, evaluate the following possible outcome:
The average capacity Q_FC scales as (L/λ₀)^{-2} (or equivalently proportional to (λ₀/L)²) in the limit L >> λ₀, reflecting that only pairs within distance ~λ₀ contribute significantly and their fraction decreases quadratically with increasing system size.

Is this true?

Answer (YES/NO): YES